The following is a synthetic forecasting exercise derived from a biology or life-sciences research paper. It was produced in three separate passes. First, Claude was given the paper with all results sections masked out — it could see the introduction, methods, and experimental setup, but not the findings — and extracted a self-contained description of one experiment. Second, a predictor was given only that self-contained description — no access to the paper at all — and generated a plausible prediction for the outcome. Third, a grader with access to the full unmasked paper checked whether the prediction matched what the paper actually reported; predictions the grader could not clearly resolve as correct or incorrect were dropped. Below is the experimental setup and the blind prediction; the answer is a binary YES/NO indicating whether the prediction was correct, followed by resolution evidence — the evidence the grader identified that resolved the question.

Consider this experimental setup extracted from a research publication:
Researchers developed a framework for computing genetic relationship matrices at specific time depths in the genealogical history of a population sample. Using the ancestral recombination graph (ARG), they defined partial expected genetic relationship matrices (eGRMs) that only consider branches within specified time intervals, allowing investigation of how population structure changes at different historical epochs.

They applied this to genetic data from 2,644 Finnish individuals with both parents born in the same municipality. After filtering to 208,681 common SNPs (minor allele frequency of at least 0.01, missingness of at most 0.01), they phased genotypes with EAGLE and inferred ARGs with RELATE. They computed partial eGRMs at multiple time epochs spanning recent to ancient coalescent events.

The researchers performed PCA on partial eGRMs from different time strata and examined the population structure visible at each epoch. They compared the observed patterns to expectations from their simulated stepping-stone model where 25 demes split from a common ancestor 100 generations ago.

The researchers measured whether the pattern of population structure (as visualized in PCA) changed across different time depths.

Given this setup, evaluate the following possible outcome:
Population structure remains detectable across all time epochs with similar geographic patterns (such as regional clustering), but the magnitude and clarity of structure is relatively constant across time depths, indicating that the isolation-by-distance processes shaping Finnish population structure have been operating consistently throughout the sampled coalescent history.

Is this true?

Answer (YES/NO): NO